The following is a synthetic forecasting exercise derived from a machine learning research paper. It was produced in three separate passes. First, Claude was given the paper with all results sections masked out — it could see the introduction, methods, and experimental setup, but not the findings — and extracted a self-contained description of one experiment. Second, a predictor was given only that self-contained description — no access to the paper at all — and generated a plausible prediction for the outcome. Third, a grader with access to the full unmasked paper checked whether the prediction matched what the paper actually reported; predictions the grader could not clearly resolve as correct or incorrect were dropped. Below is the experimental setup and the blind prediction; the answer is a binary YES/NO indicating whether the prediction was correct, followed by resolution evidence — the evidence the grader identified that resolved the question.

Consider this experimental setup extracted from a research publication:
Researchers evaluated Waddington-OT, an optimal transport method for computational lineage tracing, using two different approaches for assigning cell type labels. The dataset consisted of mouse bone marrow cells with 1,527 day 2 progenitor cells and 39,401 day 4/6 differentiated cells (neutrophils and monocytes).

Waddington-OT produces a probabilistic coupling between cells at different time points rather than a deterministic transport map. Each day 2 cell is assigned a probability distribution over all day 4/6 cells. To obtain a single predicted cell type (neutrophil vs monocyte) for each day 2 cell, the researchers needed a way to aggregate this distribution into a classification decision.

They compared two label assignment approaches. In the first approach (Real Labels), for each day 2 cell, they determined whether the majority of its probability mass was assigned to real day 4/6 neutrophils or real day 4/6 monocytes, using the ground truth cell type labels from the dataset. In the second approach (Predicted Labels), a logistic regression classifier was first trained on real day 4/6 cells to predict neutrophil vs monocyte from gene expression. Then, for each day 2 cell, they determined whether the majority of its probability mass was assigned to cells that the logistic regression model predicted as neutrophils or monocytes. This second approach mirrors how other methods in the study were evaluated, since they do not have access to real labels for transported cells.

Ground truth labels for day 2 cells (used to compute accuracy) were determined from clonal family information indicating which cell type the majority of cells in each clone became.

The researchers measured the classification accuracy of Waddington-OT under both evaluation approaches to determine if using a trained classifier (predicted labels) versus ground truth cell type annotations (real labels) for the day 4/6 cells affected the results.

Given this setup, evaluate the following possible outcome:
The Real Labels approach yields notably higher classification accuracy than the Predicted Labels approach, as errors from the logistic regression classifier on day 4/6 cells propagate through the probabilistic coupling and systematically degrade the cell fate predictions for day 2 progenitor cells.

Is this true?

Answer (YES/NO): NO